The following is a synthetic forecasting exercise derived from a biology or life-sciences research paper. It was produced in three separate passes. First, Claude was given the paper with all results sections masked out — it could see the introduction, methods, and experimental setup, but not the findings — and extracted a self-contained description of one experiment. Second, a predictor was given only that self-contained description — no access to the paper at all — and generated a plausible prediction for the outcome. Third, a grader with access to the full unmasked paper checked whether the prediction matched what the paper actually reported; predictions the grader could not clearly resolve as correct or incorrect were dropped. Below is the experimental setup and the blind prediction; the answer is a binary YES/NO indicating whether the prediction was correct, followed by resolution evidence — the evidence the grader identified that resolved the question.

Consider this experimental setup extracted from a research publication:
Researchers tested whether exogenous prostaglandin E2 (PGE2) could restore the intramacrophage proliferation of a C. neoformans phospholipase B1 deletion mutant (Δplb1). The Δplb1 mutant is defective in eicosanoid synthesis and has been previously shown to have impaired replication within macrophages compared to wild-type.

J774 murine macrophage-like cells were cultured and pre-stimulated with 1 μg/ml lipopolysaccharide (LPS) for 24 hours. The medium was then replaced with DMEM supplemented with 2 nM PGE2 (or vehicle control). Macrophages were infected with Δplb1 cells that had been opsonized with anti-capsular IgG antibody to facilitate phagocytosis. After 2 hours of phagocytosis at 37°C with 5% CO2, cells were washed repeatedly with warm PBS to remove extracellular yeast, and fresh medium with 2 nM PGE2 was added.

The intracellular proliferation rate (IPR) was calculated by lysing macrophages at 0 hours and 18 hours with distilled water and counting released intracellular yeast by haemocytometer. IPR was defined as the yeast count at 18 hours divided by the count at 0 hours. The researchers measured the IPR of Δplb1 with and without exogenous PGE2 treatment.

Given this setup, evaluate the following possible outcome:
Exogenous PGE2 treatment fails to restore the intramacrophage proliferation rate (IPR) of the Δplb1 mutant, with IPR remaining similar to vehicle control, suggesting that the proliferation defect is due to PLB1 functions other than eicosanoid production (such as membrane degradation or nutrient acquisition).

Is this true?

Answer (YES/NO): NO